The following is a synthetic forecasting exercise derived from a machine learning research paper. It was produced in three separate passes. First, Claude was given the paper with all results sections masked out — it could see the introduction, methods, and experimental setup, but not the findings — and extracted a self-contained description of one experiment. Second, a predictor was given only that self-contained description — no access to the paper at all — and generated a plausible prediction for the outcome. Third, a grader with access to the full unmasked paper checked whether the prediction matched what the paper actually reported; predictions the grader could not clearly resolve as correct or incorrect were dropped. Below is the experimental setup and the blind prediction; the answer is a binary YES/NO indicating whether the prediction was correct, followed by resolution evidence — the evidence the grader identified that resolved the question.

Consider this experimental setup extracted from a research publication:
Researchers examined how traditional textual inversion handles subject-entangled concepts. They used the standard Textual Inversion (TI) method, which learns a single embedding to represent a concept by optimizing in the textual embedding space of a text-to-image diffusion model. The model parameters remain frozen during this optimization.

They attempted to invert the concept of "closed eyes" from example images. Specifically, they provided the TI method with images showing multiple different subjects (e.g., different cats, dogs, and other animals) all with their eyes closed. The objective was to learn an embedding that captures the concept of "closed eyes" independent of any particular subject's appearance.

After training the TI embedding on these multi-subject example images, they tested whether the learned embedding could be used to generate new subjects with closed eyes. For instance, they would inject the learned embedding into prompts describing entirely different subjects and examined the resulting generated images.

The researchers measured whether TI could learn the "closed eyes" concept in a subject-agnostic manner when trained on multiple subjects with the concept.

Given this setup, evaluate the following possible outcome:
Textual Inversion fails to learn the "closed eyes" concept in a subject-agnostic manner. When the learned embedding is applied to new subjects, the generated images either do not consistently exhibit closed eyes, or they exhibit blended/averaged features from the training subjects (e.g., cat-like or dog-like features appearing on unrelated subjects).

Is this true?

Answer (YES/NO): YES